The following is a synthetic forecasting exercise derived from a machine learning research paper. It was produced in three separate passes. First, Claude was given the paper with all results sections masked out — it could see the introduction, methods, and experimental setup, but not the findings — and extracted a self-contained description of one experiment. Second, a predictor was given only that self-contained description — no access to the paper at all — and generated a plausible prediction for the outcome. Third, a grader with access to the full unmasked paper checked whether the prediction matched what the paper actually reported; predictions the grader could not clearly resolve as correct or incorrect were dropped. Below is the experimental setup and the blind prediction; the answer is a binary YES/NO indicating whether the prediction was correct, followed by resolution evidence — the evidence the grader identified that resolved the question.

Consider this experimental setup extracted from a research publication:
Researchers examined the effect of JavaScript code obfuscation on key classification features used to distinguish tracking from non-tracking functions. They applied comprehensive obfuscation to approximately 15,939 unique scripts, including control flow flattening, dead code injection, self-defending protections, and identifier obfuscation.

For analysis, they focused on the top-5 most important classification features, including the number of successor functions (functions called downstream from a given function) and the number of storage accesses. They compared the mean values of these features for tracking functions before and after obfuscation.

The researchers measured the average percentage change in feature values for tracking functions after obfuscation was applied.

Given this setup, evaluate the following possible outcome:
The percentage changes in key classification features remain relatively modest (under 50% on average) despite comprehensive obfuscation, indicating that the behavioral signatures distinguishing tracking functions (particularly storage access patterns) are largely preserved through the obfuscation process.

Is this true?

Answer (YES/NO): YES